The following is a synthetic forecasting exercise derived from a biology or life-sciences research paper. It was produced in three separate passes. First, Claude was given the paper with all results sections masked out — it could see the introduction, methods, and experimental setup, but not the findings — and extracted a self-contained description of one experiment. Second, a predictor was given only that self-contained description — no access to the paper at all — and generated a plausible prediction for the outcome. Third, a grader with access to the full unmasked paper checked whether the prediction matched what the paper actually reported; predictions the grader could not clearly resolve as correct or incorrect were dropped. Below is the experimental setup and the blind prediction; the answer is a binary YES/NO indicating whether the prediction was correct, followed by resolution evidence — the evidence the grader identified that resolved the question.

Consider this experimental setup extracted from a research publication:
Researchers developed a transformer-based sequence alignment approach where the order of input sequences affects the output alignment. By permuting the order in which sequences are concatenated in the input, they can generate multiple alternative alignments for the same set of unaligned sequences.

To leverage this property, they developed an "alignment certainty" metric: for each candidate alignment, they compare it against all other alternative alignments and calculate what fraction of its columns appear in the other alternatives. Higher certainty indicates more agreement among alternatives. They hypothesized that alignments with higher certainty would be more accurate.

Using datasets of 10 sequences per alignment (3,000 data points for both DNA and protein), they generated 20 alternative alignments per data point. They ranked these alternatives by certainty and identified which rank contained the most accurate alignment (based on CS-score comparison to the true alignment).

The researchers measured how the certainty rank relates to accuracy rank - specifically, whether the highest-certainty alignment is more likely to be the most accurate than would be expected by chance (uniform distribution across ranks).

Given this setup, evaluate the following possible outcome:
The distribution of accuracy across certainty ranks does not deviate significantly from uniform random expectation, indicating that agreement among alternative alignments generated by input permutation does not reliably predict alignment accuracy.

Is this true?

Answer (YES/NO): NO